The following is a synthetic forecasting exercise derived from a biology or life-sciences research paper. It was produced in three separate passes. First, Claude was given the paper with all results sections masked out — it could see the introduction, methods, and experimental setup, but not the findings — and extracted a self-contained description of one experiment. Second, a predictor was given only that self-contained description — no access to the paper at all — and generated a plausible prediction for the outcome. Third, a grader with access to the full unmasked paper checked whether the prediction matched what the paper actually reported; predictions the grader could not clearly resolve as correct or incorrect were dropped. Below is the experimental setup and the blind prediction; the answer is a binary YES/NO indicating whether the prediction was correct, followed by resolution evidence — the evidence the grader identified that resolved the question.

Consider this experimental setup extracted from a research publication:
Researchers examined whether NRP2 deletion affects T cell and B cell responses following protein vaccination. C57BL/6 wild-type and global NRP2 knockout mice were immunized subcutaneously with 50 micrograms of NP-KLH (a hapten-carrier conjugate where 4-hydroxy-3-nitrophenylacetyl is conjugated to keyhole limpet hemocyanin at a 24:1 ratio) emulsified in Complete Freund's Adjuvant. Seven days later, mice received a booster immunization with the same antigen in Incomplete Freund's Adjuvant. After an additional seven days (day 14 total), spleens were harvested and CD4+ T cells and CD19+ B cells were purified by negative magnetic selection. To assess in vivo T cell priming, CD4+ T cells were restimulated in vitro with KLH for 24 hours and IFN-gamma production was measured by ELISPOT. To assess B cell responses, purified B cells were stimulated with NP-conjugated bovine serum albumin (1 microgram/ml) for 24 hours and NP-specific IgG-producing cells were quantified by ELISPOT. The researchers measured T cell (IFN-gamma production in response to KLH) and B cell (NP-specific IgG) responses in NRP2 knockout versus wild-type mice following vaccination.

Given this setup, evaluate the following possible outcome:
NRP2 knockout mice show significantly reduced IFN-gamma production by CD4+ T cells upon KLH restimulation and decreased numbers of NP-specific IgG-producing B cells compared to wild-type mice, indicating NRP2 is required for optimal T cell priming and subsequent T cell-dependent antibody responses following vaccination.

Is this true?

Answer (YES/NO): NO